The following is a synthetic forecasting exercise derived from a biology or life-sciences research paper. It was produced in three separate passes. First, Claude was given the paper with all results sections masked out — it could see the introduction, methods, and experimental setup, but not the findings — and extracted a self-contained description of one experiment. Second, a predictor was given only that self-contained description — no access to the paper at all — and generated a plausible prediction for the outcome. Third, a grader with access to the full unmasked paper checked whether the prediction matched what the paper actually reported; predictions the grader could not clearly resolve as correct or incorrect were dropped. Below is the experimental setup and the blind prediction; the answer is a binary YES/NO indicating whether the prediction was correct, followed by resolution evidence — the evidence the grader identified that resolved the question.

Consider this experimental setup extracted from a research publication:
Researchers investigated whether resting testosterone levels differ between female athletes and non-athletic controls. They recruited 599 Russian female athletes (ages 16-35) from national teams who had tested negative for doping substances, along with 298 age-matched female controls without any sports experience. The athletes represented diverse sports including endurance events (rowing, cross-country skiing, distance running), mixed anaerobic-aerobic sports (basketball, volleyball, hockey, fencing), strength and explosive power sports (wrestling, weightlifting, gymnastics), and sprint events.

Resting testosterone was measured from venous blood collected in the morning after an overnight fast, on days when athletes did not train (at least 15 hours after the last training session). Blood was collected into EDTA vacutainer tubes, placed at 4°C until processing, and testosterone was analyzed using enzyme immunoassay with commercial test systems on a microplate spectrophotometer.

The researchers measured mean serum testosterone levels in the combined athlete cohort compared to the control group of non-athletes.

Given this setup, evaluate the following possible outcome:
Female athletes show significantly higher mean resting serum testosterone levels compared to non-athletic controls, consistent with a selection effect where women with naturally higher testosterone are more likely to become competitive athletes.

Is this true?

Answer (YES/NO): NO